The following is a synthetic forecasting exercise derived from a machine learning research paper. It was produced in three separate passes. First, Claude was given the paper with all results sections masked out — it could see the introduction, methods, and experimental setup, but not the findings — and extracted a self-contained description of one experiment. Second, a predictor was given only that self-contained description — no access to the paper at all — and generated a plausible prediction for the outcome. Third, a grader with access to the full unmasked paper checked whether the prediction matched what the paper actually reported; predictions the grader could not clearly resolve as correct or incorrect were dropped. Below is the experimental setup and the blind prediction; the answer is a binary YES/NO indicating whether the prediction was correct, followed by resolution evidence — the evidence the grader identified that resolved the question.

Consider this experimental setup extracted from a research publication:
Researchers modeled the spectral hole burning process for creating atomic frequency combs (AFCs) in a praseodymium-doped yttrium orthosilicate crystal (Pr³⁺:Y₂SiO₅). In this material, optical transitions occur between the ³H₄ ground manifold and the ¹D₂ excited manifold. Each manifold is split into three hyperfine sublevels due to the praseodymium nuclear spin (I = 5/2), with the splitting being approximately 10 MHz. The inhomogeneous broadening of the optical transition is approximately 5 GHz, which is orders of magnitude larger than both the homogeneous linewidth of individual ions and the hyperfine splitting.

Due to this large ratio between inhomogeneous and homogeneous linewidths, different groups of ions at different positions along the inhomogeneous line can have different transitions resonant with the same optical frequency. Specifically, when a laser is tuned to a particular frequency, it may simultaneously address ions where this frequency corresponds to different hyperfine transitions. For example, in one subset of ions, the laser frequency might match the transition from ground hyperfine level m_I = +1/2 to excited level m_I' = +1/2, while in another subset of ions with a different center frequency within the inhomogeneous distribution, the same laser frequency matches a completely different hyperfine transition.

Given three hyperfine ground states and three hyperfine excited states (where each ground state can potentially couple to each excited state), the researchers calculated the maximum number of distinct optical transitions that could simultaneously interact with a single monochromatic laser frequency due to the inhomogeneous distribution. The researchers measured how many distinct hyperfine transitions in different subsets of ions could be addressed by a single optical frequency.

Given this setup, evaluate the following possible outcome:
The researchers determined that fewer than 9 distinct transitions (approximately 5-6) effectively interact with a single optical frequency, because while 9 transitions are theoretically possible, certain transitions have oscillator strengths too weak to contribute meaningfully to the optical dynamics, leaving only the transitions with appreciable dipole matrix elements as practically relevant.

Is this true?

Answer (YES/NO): NO